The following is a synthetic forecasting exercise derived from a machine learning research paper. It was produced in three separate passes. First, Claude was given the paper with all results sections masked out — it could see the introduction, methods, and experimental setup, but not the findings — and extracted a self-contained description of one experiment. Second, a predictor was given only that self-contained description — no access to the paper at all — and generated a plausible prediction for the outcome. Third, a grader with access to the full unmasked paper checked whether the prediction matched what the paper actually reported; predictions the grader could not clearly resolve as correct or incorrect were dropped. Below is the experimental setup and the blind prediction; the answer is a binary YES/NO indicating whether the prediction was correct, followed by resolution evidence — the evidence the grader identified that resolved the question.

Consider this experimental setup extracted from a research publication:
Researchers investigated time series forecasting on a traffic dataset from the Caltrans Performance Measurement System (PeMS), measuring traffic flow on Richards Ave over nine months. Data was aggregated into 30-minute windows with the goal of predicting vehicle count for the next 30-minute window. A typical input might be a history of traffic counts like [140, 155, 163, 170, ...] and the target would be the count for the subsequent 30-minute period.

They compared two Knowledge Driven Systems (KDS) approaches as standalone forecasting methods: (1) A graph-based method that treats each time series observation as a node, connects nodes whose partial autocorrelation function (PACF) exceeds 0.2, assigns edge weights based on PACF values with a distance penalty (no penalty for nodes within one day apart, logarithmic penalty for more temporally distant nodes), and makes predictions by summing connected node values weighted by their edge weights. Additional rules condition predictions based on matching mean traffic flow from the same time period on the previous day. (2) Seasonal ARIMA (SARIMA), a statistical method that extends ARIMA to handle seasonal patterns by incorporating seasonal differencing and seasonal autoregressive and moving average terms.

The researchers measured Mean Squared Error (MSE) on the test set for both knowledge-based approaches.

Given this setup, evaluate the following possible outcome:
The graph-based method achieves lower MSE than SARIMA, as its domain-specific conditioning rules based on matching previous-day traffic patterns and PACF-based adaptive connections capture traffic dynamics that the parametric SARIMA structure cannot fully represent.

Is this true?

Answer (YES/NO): YES